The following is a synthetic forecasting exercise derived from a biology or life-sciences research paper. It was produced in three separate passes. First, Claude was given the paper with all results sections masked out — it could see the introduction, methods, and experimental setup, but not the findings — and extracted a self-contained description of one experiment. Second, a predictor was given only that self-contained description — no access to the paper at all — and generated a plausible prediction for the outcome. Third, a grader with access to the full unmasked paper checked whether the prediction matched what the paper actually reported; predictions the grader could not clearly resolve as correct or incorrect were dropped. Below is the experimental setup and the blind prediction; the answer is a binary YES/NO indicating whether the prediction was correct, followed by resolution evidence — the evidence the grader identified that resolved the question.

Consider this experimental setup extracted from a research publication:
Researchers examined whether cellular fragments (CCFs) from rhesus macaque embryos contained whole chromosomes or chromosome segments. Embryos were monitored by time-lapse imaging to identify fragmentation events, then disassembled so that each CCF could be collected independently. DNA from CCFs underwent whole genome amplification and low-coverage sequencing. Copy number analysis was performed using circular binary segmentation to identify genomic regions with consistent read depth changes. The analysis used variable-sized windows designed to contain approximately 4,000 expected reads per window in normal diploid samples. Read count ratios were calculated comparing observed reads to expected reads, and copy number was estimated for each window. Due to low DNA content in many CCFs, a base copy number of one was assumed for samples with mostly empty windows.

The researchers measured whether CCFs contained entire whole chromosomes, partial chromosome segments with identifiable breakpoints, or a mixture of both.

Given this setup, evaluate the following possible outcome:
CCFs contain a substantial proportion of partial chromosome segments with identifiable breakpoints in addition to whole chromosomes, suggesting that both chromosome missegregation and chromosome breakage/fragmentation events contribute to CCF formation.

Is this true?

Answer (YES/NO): YES